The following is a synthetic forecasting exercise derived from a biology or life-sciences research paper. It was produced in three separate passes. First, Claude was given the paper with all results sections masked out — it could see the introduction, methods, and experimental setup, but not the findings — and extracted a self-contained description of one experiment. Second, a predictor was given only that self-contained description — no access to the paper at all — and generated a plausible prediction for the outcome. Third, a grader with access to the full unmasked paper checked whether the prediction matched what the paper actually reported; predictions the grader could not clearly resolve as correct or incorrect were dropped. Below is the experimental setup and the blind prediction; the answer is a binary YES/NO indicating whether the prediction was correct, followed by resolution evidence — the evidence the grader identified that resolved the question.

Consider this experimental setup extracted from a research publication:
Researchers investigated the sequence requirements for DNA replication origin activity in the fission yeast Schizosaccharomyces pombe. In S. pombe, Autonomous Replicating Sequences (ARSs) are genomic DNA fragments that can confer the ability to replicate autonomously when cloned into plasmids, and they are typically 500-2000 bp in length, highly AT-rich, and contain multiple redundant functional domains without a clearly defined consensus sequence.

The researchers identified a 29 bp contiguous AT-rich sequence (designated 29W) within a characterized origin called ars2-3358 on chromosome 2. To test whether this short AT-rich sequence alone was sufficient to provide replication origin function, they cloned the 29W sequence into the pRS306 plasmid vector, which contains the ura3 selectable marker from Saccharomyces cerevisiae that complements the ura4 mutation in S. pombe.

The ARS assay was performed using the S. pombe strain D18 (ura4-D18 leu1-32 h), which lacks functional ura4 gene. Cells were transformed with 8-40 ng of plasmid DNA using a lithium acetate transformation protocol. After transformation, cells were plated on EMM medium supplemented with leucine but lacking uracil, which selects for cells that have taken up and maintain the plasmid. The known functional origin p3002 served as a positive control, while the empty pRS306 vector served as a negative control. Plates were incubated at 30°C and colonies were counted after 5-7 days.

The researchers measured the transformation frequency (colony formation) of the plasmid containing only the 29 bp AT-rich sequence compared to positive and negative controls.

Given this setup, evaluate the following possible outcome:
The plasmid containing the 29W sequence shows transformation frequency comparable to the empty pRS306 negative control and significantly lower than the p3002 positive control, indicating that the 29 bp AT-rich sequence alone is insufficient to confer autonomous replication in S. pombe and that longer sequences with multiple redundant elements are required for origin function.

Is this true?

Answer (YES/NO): YES